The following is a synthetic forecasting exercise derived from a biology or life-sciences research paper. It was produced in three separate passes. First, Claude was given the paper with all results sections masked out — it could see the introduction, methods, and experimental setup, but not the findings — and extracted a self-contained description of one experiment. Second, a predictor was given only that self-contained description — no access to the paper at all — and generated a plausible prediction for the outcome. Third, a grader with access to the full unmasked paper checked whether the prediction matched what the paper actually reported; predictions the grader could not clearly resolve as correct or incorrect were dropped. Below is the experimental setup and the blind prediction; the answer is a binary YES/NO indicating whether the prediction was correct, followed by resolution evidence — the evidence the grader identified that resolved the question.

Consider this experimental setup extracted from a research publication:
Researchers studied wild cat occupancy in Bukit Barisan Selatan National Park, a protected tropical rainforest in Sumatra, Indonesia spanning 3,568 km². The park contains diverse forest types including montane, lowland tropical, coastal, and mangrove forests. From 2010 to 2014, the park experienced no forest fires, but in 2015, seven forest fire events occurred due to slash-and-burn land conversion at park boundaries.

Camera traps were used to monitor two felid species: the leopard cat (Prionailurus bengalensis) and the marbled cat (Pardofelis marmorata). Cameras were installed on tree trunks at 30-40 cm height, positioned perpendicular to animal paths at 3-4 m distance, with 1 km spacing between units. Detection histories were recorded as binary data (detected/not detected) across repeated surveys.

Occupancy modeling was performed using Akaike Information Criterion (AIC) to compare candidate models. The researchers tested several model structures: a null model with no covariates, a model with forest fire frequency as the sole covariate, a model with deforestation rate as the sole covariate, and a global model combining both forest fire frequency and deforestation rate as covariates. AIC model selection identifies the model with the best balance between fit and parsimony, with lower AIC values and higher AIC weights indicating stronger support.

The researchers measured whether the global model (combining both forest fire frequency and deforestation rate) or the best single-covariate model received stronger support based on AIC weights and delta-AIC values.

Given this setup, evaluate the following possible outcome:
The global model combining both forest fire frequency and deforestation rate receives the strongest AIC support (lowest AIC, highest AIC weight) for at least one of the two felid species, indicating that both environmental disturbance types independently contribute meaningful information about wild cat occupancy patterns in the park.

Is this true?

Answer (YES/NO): NO